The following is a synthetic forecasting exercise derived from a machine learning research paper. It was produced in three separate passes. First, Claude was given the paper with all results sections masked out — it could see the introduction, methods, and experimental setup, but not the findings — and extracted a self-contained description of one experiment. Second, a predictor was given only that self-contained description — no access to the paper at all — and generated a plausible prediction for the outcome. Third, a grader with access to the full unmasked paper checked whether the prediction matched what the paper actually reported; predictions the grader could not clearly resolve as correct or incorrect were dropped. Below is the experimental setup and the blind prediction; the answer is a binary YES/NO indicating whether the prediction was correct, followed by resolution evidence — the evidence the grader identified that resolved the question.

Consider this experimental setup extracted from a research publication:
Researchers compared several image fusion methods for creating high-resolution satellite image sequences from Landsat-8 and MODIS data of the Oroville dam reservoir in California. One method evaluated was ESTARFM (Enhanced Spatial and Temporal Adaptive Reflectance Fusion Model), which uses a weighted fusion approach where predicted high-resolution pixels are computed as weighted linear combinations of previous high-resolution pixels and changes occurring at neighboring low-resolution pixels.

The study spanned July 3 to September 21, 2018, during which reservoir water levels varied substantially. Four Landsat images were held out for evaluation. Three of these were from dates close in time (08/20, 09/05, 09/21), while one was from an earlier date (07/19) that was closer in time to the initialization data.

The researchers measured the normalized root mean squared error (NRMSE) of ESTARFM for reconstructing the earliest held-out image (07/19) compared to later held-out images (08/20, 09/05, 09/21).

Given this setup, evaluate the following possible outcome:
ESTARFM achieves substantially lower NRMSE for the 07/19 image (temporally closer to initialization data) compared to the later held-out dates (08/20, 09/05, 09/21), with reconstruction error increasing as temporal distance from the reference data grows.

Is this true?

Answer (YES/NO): YES